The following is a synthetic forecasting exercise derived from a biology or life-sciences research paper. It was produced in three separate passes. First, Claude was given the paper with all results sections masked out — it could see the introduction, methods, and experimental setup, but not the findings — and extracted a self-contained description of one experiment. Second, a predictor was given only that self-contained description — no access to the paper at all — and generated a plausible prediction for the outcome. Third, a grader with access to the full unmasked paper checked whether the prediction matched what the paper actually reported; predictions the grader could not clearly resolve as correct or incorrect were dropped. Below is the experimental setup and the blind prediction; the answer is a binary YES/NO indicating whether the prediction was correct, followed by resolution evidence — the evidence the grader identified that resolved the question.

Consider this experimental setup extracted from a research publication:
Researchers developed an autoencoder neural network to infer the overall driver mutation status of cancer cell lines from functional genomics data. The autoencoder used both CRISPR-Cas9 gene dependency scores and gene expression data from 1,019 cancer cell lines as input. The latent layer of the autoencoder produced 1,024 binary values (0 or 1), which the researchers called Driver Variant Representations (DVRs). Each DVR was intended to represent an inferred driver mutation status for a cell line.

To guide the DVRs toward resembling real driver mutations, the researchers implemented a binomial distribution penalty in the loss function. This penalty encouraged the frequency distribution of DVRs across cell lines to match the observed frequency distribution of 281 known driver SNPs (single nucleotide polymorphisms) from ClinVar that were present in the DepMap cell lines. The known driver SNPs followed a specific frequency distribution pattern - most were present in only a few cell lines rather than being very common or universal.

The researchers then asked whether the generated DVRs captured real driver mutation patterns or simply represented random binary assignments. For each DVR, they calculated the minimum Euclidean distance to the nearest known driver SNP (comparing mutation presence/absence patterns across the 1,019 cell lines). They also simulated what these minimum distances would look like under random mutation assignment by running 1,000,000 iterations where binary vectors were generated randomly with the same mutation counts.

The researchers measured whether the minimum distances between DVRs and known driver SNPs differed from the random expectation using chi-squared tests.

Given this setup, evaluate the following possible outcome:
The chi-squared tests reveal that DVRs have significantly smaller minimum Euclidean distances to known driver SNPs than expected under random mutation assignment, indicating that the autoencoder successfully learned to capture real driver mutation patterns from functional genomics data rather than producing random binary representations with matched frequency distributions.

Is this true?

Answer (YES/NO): YES